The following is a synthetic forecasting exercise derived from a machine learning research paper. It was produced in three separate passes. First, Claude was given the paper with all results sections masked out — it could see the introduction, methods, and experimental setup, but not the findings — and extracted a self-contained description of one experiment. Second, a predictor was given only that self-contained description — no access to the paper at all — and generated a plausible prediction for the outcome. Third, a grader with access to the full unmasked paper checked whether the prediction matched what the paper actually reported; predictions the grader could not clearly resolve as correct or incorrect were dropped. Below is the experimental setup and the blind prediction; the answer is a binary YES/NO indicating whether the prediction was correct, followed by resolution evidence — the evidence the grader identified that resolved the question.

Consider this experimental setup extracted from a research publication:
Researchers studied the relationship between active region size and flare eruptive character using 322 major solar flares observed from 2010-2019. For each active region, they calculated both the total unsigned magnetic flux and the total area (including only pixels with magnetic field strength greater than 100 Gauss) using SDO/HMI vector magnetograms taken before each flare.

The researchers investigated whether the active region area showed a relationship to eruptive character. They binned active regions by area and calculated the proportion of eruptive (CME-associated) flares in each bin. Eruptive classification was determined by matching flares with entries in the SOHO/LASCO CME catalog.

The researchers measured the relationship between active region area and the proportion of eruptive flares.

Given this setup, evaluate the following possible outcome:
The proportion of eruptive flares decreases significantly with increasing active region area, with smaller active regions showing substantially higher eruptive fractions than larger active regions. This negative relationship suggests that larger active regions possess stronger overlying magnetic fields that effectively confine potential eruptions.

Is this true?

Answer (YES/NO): YES